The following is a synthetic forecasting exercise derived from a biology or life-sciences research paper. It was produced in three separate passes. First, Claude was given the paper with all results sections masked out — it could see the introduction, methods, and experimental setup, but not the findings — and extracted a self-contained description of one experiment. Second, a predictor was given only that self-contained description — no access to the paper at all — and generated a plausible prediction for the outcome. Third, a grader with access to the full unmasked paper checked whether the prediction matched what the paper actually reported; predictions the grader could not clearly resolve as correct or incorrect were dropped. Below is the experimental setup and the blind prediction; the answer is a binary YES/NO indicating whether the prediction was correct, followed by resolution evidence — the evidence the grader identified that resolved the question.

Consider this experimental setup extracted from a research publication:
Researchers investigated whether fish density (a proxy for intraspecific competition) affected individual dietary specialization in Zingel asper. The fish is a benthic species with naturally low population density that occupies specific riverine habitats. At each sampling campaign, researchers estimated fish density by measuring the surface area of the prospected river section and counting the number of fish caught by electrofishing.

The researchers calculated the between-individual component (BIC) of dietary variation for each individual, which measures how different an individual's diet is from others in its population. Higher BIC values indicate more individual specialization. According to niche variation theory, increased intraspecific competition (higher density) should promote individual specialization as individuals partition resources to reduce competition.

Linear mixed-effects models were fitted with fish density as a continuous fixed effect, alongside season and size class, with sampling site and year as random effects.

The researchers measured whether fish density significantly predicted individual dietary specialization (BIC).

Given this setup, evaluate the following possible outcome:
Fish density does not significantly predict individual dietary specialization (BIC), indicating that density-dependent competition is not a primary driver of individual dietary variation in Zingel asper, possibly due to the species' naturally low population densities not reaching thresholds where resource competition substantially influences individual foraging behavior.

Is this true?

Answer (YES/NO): YES